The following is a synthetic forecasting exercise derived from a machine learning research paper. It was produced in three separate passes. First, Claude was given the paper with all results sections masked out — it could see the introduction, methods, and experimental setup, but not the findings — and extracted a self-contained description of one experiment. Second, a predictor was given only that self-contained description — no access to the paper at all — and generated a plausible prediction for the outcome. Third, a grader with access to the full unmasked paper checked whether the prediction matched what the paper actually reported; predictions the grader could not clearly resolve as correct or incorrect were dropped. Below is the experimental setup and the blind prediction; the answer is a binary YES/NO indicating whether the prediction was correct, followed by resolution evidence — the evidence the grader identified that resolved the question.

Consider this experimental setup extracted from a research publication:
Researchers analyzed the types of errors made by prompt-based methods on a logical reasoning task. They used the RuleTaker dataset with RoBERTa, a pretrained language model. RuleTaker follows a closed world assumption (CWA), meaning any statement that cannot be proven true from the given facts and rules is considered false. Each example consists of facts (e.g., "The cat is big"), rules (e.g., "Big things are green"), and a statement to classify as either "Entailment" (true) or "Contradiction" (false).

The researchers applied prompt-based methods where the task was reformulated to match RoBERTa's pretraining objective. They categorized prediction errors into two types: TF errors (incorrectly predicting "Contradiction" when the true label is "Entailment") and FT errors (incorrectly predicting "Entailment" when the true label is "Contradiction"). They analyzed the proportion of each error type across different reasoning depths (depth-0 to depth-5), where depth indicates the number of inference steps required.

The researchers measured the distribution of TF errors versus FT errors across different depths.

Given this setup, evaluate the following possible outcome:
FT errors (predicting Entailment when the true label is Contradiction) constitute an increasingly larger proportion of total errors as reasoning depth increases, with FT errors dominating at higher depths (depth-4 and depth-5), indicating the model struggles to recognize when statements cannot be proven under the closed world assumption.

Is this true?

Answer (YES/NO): NO